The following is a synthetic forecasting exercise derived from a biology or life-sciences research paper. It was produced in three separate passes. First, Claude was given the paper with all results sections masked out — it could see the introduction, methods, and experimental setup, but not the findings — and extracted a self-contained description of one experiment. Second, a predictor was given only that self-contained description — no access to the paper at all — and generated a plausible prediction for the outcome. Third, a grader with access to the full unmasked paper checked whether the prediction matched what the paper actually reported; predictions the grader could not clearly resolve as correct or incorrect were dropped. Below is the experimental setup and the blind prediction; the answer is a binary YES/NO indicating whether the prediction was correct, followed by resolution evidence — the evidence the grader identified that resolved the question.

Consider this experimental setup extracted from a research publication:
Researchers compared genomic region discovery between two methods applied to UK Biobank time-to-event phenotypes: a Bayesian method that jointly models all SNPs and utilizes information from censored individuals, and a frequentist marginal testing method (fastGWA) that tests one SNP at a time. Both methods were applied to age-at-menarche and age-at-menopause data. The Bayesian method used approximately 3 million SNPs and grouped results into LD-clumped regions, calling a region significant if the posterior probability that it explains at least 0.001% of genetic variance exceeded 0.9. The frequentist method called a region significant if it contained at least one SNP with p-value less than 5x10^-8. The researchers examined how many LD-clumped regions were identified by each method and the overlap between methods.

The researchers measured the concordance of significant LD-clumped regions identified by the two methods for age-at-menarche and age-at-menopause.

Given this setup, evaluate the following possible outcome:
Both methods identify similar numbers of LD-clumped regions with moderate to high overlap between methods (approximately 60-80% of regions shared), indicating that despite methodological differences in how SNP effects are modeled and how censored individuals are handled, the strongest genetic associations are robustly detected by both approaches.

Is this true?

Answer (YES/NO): NO